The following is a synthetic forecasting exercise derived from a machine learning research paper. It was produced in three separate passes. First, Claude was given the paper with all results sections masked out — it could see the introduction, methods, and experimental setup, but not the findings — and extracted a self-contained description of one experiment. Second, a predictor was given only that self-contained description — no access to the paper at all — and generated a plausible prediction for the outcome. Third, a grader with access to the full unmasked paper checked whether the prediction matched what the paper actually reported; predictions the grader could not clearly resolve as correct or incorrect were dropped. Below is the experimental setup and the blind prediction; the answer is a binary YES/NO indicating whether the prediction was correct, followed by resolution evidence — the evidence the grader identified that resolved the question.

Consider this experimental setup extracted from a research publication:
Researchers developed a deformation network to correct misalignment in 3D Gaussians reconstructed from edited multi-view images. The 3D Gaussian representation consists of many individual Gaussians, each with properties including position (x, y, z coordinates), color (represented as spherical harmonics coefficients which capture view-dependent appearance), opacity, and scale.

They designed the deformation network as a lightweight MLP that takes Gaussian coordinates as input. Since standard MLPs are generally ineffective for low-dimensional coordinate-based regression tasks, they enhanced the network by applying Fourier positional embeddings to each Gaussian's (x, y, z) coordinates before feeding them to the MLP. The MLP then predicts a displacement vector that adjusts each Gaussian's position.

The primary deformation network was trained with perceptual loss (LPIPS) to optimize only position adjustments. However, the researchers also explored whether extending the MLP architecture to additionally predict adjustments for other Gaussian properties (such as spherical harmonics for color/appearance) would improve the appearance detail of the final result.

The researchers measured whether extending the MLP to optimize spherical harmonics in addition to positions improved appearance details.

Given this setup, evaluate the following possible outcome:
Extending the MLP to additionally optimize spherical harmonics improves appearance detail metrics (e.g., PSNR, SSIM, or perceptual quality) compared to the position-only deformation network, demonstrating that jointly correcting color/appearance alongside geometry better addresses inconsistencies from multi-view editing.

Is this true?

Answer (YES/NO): NO